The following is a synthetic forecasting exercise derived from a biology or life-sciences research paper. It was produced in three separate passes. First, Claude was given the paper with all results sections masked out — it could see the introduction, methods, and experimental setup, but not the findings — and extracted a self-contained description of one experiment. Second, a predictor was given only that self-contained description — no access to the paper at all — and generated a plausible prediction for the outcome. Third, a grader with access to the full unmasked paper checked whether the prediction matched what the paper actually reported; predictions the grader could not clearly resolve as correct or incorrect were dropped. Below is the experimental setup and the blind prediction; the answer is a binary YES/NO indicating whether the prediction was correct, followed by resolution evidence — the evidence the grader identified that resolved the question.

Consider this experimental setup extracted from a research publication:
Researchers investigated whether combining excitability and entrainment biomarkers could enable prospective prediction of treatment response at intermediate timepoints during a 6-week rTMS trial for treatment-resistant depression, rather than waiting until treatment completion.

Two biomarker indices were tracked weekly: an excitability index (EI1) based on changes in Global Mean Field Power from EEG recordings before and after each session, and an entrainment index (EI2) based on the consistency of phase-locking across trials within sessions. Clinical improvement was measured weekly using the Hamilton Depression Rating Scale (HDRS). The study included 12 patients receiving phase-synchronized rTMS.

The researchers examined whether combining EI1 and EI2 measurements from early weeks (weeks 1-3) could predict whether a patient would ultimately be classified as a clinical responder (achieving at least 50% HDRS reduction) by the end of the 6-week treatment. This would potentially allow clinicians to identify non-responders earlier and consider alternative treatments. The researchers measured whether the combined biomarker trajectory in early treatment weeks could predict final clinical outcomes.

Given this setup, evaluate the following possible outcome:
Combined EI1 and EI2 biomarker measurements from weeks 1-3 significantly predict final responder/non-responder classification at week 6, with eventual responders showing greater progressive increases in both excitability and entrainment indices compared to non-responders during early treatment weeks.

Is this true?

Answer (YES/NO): NO